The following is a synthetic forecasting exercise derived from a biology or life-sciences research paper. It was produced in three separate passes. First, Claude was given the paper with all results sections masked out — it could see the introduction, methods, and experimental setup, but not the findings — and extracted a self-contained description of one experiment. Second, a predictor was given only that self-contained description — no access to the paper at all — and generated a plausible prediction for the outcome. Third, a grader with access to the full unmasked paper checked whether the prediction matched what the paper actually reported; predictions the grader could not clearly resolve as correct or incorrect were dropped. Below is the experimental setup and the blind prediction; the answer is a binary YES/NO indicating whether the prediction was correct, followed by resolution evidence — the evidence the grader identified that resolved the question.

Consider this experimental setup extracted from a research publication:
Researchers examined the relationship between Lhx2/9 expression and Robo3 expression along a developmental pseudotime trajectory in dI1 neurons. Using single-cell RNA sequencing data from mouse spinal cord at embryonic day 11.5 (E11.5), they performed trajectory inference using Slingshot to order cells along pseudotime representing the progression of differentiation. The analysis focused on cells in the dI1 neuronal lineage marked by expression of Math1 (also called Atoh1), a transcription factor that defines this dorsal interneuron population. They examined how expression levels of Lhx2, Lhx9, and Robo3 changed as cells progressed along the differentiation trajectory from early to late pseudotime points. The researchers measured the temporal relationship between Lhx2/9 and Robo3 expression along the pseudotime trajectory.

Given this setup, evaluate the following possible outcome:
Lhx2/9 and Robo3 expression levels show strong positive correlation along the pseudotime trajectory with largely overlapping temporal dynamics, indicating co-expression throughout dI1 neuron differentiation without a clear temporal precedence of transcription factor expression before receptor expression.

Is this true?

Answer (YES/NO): NO